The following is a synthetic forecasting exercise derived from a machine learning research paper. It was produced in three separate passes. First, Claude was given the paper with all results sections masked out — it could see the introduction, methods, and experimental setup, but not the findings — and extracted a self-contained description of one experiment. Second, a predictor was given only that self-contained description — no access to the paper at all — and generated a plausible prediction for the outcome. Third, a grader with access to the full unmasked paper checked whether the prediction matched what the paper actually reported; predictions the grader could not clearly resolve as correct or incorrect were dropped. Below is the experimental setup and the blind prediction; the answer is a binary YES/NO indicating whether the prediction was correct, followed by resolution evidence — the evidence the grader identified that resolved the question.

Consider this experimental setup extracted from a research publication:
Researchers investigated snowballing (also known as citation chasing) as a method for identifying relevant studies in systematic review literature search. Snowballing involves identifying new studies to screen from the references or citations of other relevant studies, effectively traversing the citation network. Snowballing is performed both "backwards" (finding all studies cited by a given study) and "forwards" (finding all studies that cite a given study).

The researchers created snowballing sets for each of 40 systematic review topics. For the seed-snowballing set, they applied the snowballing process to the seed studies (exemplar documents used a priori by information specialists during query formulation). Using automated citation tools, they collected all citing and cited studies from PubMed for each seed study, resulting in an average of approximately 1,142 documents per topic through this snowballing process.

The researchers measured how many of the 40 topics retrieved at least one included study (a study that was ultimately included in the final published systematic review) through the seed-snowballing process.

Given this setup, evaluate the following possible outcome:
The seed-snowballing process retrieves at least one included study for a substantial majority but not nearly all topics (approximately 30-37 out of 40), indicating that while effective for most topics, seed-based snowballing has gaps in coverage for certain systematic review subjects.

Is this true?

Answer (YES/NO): YES